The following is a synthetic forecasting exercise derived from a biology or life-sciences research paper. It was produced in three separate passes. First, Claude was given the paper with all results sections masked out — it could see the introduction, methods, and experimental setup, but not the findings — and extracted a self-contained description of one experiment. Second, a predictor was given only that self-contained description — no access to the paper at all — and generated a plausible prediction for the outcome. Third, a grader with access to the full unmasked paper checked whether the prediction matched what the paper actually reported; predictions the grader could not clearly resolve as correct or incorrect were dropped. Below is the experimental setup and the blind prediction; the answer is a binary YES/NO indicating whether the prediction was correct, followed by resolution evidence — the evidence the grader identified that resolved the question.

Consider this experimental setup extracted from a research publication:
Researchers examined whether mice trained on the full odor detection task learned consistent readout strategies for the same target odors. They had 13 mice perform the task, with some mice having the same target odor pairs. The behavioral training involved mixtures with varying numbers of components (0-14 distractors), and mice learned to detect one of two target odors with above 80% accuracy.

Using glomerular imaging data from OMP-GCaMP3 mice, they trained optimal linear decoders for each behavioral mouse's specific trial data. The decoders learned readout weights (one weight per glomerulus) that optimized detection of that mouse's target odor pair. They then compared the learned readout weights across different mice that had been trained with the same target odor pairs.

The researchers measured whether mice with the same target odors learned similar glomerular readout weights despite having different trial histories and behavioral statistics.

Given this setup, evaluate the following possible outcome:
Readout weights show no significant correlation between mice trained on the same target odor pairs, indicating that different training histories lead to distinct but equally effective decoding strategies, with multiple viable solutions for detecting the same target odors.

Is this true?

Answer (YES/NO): NO